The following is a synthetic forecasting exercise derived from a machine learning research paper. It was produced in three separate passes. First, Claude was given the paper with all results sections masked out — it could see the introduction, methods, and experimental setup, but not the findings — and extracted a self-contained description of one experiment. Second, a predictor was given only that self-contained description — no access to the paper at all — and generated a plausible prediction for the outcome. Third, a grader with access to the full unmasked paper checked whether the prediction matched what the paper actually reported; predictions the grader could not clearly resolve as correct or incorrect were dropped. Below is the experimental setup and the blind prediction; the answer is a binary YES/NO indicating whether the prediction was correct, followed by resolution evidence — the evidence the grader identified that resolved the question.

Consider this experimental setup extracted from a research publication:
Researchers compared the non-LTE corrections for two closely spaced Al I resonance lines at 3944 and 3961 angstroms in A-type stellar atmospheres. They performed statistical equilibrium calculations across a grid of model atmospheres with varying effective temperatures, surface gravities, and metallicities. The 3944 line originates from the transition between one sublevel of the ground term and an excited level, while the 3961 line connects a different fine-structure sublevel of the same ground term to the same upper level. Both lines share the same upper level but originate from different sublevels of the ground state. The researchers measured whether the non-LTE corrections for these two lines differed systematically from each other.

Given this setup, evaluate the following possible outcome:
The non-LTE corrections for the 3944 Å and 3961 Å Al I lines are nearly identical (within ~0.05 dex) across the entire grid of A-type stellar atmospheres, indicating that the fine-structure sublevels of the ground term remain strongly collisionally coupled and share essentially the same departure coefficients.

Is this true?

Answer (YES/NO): NO